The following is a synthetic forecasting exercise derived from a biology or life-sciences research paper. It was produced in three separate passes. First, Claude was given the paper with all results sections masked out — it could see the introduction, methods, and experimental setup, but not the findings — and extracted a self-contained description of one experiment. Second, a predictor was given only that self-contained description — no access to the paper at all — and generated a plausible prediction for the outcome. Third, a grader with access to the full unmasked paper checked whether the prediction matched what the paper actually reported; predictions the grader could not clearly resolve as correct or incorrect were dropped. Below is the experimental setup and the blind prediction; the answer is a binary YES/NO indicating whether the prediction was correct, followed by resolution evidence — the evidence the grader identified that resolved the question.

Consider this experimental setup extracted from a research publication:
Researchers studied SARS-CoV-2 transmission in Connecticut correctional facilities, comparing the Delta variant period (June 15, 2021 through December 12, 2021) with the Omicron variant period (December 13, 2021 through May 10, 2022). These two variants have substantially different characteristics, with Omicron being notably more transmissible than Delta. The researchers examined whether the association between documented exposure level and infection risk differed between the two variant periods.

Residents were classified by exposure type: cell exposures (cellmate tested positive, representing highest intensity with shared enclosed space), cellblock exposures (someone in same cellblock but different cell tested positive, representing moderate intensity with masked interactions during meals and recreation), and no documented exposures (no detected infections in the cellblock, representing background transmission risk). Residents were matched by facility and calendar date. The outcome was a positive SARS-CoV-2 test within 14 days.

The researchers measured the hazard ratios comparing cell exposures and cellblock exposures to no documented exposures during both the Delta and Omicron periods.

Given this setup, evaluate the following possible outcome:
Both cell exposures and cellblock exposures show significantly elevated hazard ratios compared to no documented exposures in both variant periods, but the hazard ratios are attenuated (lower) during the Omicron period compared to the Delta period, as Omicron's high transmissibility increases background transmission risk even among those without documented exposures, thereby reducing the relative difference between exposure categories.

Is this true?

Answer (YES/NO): NO